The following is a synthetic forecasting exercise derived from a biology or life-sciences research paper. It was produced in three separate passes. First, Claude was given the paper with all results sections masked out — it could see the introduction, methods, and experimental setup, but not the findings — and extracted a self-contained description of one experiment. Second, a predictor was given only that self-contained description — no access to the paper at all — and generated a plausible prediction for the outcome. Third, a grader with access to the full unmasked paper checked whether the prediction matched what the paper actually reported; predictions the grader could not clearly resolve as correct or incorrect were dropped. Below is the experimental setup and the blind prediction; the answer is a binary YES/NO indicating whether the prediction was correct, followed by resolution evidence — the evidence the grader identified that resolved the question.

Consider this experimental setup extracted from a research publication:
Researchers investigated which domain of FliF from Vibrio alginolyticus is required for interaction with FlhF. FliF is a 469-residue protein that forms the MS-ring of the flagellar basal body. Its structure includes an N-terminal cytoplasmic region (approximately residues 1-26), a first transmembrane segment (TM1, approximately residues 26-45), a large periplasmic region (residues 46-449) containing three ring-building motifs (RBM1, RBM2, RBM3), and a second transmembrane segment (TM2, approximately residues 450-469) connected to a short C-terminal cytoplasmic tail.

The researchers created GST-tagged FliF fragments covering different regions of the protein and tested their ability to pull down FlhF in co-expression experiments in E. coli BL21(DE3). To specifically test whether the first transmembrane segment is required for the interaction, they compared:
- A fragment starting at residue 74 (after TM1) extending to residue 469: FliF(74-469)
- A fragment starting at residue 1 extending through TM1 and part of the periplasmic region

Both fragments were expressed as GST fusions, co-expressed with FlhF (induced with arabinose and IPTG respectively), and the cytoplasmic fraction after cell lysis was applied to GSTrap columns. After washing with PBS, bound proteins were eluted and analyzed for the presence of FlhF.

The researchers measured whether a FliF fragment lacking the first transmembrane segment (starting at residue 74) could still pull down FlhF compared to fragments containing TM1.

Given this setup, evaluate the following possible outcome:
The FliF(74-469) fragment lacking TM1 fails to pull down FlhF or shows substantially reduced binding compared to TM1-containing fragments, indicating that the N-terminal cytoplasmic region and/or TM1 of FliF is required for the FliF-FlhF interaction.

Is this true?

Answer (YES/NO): NO